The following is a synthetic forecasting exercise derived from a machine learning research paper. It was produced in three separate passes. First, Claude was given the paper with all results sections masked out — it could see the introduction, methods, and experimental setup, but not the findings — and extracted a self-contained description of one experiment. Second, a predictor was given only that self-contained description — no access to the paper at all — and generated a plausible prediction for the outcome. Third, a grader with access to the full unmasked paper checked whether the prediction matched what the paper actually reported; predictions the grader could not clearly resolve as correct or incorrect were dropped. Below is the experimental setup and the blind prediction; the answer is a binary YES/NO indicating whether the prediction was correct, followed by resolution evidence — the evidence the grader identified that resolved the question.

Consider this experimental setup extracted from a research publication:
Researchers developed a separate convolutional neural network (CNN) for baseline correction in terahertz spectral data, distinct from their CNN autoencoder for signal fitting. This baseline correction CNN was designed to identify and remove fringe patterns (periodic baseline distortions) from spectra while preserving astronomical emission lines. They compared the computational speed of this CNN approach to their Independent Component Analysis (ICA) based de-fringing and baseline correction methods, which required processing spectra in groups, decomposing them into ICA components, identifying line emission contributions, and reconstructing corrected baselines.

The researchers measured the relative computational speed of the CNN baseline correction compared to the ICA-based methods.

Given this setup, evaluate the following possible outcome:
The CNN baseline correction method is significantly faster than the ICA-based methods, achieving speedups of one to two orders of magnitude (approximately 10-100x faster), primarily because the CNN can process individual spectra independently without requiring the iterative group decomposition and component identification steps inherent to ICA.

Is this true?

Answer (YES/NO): YES